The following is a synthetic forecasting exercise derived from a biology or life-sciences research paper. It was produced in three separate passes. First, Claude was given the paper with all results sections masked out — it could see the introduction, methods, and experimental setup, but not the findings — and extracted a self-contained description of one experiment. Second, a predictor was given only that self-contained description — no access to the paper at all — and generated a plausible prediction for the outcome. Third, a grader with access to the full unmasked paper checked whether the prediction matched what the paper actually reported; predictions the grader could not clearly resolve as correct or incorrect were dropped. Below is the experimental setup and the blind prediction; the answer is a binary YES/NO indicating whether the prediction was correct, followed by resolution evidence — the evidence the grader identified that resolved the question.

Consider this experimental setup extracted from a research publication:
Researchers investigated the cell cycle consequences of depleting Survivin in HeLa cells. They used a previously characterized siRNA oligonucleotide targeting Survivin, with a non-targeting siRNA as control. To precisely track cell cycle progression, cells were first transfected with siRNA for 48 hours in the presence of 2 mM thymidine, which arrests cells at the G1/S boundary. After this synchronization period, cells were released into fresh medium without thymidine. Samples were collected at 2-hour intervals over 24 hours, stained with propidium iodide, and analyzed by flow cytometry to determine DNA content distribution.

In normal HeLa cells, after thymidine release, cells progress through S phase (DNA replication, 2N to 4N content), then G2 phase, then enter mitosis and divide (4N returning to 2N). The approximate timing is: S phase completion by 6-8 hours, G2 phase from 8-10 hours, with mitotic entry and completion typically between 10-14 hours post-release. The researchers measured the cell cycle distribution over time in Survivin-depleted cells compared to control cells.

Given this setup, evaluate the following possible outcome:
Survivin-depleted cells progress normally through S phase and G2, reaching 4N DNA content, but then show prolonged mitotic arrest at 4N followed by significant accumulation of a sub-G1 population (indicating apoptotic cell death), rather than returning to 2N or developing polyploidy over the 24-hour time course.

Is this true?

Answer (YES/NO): NO